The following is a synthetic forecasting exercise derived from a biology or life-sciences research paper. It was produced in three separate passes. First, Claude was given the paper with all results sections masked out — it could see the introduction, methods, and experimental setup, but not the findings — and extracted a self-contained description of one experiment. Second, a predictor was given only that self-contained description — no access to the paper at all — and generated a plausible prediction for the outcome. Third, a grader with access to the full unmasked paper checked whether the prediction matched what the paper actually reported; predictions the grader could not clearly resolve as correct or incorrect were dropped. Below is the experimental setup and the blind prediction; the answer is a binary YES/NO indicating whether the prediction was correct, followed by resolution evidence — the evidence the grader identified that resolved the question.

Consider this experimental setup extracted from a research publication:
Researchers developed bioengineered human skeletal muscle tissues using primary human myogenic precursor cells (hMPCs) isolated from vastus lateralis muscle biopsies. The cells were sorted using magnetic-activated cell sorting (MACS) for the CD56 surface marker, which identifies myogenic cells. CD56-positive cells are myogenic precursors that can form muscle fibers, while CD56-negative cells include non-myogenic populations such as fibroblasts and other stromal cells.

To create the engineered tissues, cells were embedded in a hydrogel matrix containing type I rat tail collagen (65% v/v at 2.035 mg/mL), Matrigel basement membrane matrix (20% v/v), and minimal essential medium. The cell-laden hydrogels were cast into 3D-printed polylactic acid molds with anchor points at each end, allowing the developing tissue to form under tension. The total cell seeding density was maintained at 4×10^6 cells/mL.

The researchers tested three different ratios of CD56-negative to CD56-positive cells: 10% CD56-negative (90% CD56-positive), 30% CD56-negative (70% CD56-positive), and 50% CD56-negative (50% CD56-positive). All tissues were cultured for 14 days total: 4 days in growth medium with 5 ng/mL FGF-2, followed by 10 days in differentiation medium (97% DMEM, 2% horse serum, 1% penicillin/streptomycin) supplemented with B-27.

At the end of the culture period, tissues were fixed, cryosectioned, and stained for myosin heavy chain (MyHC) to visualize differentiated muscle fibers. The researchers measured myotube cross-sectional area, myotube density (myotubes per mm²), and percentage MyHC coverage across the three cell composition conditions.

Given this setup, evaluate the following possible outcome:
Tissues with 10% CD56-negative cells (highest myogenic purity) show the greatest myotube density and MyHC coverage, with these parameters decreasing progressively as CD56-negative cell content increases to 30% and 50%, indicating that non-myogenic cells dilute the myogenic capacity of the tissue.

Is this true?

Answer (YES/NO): YES